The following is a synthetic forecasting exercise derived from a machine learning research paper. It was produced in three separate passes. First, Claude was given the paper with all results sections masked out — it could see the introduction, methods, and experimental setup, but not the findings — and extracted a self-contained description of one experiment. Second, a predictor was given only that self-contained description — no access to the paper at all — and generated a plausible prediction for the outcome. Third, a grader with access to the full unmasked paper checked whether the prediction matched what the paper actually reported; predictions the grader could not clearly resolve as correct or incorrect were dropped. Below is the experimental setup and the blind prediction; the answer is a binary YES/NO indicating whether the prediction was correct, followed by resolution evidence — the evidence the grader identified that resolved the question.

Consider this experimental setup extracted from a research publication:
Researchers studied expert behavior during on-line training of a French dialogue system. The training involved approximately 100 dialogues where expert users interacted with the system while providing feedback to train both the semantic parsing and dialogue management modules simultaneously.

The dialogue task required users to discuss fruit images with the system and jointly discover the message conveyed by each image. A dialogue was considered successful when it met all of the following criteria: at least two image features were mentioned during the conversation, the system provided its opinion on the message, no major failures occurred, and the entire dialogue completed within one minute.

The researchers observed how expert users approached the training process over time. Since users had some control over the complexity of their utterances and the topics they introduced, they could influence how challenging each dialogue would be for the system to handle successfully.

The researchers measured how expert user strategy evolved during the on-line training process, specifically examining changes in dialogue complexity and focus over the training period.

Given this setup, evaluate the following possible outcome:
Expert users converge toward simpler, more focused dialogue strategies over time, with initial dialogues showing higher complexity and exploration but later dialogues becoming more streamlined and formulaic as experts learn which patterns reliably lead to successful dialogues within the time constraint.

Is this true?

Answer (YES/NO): NO